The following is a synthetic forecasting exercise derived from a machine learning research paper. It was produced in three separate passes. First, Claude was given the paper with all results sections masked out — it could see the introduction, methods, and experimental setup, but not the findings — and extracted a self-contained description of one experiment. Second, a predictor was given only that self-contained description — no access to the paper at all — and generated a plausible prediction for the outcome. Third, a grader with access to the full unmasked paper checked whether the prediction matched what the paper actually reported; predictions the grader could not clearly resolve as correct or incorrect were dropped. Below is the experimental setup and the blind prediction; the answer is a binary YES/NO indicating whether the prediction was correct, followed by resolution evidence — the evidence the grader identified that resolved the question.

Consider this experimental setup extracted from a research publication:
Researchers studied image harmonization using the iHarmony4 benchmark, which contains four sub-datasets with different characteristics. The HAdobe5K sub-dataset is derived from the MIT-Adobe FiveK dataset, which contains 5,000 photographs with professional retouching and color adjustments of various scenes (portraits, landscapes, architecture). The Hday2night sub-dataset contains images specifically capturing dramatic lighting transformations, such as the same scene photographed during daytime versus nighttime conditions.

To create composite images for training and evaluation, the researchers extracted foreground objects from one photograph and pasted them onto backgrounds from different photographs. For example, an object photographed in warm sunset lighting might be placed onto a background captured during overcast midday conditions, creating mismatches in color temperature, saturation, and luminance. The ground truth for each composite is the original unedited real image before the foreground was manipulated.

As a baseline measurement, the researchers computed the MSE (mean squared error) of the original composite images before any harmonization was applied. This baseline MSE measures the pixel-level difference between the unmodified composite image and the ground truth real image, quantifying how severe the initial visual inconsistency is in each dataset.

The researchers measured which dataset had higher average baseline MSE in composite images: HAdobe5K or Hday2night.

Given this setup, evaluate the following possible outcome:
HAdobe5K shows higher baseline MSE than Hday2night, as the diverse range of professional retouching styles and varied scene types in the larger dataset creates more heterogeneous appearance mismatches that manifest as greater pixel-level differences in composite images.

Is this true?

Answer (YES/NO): YES